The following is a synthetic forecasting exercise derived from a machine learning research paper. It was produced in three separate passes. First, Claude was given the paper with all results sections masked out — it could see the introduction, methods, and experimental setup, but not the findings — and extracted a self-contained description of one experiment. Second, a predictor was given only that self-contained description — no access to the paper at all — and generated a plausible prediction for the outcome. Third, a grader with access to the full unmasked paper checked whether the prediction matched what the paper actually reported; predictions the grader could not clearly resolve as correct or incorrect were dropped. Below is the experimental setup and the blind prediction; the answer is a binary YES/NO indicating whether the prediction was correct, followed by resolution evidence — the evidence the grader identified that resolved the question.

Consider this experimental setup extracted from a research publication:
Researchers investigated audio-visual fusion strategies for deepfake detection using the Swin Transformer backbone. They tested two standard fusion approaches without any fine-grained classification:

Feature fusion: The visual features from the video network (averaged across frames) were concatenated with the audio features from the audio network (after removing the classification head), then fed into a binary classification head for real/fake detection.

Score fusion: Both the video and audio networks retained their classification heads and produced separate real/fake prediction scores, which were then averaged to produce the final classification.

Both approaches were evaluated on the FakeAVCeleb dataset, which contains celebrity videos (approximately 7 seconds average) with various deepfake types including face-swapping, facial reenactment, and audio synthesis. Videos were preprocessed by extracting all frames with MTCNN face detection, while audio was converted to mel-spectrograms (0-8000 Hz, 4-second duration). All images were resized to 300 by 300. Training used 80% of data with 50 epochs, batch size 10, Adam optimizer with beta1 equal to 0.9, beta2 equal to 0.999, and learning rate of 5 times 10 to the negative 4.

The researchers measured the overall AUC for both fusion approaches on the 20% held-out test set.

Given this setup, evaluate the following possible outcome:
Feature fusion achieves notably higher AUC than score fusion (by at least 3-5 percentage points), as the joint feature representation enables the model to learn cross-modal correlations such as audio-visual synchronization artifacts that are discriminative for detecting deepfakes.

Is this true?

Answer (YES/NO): NO